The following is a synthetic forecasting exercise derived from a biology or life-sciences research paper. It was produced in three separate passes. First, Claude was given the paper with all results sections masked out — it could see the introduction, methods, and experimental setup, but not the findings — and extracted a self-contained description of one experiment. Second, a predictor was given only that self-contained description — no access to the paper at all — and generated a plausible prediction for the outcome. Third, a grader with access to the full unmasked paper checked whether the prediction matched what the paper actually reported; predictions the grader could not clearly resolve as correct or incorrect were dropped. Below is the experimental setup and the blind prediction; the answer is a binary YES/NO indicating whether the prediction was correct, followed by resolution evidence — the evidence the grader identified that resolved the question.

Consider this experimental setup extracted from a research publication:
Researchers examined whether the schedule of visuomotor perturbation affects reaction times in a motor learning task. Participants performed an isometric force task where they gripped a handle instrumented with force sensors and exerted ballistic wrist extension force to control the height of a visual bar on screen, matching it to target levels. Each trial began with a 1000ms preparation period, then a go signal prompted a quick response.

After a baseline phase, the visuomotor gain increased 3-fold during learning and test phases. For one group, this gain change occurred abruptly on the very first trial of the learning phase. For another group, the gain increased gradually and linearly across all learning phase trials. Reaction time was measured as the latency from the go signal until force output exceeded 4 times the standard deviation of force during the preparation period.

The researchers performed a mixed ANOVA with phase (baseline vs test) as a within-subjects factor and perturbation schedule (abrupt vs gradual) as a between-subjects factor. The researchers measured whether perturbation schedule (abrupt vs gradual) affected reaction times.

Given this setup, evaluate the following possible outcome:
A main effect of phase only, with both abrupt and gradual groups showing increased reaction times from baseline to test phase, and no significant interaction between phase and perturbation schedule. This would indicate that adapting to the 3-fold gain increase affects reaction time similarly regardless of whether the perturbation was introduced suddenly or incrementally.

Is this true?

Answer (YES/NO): NO